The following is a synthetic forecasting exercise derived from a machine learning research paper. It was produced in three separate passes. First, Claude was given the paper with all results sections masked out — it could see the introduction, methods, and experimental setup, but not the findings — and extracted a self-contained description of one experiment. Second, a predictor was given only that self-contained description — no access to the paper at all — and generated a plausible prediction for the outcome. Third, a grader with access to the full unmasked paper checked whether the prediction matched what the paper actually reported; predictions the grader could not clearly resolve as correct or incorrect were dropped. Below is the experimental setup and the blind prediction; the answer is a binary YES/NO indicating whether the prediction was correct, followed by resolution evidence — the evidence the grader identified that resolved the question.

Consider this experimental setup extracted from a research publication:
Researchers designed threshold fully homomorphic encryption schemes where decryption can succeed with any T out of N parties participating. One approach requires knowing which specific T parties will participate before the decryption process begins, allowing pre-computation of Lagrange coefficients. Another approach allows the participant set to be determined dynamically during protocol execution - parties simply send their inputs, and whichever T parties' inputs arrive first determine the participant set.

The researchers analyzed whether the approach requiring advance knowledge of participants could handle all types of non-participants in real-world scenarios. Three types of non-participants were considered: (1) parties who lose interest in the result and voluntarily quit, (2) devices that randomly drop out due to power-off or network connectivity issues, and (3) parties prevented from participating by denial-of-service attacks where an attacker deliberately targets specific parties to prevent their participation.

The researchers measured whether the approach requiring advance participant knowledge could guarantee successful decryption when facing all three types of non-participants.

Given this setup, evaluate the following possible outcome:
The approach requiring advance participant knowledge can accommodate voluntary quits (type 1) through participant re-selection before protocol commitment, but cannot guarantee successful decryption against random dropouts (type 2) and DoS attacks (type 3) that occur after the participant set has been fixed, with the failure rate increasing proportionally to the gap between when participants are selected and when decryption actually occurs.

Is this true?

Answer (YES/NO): NO